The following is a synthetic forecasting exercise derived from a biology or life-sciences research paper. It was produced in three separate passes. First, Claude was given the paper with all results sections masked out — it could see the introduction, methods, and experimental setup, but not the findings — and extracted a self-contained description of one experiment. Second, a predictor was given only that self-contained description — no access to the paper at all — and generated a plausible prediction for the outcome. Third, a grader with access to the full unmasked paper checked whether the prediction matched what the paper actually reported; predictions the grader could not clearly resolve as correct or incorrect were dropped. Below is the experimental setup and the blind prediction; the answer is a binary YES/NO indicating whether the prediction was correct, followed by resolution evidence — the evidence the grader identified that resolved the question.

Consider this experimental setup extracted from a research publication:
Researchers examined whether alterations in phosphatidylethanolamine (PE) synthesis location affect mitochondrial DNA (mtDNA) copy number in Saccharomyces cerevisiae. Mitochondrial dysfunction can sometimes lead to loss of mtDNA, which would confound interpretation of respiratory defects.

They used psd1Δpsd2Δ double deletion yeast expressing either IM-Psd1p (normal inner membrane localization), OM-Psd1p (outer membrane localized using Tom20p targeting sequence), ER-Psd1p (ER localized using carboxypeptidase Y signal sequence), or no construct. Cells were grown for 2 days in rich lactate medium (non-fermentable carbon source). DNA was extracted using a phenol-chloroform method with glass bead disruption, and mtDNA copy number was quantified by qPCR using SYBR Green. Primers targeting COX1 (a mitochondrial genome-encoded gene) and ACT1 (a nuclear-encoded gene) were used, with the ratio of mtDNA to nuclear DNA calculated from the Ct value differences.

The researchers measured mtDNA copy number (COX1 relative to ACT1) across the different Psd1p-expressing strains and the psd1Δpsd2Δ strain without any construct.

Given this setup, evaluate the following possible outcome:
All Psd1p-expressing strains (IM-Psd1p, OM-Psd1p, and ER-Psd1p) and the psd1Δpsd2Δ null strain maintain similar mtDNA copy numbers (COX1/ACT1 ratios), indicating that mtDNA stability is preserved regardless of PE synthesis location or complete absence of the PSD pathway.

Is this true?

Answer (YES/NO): YES